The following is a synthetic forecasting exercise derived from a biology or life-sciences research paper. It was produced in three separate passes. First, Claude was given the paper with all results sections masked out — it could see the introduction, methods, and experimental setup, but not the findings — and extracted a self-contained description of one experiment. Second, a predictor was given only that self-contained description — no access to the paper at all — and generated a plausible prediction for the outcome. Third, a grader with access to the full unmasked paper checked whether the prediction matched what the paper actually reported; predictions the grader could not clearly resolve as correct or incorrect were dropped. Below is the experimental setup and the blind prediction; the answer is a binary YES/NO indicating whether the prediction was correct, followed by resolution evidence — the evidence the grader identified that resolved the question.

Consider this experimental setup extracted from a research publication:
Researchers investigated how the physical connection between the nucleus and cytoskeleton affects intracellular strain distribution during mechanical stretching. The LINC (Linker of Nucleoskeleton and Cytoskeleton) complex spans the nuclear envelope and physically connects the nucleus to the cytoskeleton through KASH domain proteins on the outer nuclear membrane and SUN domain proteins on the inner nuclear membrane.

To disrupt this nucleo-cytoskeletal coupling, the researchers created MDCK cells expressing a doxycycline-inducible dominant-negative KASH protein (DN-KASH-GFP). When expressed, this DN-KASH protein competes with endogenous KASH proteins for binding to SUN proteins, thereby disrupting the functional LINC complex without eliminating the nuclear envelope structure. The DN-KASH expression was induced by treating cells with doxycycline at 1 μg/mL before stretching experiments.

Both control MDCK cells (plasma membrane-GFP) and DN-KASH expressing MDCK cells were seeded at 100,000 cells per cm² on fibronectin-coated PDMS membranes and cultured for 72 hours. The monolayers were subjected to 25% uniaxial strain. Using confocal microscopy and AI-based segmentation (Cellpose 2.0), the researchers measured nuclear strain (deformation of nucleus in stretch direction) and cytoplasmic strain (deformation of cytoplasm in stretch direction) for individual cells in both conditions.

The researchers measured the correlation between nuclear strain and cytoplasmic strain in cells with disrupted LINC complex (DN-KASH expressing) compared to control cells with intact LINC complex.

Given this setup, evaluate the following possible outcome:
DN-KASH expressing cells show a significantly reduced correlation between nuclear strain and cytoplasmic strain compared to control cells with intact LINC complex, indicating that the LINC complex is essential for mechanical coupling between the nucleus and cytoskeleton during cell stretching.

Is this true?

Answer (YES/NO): YES